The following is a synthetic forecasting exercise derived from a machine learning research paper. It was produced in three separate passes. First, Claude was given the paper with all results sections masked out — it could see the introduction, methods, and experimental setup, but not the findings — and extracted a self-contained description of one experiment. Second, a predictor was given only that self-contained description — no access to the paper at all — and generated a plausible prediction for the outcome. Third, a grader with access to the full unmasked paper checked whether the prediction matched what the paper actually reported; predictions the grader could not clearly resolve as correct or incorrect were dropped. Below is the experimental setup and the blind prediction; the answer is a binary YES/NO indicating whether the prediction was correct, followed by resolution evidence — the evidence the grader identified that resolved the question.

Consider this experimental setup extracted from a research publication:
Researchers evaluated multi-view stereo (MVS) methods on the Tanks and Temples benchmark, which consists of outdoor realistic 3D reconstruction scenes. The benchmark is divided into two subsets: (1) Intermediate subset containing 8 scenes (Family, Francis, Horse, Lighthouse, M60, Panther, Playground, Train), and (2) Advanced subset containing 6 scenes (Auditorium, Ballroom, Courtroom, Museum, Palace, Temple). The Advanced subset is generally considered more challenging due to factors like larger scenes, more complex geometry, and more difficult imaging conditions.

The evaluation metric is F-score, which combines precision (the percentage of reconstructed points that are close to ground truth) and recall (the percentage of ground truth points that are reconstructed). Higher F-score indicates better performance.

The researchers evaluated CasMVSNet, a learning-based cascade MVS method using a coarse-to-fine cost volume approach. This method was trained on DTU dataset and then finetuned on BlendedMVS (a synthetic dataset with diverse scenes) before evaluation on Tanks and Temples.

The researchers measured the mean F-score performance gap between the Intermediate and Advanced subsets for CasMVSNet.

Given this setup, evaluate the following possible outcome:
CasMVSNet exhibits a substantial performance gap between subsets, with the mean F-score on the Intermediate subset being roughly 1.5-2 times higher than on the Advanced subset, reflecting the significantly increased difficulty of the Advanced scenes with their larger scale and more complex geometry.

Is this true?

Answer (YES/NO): YES